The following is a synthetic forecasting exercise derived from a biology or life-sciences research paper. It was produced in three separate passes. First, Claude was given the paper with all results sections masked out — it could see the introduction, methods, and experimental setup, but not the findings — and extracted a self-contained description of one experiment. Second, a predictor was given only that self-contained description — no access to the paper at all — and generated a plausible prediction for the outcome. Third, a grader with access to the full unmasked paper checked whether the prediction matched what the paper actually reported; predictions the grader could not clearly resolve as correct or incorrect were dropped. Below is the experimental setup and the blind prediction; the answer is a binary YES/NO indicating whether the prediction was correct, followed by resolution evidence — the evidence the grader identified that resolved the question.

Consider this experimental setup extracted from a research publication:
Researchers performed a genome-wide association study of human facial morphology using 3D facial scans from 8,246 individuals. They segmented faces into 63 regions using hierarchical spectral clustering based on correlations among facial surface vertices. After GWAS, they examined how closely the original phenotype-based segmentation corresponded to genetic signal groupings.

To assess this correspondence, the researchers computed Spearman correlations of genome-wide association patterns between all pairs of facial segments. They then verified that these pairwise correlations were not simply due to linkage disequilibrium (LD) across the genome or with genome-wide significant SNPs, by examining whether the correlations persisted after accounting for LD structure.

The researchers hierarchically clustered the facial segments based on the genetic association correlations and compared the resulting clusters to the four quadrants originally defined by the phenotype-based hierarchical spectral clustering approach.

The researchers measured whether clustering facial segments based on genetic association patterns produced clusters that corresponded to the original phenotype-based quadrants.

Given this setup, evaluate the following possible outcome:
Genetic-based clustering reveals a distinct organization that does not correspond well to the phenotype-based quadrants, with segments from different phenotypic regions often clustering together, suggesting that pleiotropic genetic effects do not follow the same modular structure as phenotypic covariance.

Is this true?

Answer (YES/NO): NO